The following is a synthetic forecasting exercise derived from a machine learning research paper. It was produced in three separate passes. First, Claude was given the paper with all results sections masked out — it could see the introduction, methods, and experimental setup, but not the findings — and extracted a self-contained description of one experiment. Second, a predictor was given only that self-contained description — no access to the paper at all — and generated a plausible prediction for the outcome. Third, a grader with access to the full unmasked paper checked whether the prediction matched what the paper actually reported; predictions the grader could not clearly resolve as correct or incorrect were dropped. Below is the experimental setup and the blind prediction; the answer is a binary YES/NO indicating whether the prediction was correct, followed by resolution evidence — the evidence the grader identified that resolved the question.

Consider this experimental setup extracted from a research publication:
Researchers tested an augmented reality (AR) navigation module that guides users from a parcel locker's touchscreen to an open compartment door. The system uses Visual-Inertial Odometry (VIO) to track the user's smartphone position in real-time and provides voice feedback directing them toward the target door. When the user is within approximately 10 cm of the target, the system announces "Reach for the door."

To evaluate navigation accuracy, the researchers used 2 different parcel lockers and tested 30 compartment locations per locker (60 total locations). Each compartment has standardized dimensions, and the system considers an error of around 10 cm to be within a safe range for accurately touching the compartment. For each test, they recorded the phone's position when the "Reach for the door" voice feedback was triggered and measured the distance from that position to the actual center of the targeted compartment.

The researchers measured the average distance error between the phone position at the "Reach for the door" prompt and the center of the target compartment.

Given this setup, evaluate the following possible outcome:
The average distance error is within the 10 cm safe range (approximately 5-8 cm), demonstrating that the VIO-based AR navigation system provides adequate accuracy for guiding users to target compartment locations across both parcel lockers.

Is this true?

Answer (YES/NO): NO